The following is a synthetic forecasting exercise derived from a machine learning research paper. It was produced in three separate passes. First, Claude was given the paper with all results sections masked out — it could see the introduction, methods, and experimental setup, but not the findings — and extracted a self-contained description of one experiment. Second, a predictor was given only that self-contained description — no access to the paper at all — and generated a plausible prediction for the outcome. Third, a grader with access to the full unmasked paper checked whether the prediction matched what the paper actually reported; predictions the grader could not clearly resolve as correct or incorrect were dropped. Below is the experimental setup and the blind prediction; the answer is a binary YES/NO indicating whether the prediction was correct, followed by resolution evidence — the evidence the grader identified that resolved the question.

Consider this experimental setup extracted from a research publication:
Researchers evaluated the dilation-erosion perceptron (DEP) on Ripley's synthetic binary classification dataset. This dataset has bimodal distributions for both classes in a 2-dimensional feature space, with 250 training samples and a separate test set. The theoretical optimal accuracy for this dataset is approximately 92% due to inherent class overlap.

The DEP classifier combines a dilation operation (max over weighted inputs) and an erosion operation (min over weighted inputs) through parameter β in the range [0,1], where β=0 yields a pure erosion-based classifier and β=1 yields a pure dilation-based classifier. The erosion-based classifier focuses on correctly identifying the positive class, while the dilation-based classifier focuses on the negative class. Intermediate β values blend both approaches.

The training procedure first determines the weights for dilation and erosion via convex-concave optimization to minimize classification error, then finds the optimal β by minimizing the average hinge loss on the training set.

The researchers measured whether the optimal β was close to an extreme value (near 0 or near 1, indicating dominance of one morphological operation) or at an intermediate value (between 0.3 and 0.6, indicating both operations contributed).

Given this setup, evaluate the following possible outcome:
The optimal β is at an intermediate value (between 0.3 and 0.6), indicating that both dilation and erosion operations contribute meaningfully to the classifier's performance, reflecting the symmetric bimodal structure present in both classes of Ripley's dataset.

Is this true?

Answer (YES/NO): YES